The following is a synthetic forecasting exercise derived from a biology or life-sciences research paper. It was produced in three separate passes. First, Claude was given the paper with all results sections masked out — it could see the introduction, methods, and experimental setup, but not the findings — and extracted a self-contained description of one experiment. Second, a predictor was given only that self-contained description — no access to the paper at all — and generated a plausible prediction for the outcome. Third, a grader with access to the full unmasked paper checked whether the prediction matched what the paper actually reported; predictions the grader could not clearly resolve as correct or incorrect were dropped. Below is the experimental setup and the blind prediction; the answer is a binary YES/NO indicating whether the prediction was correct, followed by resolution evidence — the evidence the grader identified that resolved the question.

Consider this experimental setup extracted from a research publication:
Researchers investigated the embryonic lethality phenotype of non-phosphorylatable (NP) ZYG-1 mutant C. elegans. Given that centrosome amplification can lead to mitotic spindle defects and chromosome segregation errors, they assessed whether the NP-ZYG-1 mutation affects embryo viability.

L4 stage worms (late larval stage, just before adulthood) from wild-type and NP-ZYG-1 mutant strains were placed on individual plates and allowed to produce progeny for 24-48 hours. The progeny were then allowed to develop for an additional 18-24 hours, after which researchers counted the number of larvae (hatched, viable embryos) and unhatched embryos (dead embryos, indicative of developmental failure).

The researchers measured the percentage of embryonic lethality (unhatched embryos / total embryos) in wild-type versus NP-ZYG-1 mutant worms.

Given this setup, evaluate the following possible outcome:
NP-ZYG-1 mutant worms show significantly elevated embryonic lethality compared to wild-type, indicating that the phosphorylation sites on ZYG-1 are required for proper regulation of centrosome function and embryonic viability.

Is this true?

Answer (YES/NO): NO